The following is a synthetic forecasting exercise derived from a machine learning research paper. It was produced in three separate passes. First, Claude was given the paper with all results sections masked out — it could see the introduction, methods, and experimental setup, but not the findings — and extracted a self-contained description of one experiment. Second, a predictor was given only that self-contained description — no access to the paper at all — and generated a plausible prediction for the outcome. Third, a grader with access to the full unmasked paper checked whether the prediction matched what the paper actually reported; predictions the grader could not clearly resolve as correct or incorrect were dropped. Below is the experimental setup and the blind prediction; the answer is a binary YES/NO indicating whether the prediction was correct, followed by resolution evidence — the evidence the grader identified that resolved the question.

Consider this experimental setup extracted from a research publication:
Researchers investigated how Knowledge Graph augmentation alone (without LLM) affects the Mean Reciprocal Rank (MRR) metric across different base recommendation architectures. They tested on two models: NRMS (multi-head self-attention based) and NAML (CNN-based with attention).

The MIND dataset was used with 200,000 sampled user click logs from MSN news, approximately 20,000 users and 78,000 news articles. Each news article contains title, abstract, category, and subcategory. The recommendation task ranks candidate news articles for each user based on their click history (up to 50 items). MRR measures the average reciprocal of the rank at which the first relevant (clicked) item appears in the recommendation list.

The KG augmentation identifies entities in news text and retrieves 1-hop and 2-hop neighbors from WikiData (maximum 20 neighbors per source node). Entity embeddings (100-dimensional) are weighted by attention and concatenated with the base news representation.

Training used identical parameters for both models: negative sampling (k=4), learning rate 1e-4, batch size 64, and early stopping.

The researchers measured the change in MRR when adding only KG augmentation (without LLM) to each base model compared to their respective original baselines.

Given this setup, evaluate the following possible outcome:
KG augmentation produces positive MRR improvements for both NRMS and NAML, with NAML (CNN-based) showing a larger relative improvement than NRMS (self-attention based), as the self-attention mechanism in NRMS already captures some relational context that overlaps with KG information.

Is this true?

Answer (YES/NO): NO